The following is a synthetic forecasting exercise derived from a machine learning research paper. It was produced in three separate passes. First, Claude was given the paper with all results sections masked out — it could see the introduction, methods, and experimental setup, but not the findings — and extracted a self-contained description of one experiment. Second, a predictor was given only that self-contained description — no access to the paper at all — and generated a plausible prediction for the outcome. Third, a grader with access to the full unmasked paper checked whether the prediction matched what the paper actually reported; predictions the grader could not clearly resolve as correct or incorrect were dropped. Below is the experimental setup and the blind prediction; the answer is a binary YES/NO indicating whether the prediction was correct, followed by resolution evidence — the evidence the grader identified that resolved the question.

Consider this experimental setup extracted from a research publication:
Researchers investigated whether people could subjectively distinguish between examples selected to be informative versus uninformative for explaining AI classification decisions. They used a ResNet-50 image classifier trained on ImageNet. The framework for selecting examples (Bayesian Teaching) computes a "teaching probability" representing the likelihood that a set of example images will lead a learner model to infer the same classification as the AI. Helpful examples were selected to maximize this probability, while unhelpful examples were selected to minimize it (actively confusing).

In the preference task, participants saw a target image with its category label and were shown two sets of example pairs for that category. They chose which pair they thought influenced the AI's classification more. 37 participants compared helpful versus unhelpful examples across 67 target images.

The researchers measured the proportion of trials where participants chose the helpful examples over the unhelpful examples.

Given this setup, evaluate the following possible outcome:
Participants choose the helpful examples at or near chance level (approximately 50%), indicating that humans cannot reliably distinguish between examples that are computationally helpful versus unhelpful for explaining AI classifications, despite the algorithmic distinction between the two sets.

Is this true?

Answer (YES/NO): NO